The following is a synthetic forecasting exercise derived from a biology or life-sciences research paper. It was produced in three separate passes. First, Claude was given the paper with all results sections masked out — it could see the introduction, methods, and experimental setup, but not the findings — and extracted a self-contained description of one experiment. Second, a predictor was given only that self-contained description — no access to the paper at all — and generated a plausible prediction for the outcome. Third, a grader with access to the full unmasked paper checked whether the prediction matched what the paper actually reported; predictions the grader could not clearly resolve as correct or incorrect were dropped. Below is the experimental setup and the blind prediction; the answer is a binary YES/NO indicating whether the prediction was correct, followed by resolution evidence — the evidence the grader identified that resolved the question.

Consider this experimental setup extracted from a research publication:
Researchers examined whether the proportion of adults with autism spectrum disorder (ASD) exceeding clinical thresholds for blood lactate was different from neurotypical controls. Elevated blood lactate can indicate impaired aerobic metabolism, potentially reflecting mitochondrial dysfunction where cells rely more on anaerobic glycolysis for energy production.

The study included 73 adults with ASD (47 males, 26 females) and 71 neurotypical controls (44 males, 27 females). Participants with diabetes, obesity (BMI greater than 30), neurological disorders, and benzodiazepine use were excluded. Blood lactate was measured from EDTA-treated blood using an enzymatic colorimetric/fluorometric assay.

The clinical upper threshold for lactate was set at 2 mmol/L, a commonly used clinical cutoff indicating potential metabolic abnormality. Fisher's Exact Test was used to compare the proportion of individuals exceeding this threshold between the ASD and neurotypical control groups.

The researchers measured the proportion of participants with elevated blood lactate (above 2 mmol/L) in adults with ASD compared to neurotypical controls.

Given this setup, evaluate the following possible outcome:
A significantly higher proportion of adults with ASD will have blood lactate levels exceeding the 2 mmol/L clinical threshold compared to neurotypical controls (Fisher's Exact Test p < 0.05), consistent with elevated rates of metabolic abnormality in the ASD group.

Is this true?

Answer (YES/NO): NO